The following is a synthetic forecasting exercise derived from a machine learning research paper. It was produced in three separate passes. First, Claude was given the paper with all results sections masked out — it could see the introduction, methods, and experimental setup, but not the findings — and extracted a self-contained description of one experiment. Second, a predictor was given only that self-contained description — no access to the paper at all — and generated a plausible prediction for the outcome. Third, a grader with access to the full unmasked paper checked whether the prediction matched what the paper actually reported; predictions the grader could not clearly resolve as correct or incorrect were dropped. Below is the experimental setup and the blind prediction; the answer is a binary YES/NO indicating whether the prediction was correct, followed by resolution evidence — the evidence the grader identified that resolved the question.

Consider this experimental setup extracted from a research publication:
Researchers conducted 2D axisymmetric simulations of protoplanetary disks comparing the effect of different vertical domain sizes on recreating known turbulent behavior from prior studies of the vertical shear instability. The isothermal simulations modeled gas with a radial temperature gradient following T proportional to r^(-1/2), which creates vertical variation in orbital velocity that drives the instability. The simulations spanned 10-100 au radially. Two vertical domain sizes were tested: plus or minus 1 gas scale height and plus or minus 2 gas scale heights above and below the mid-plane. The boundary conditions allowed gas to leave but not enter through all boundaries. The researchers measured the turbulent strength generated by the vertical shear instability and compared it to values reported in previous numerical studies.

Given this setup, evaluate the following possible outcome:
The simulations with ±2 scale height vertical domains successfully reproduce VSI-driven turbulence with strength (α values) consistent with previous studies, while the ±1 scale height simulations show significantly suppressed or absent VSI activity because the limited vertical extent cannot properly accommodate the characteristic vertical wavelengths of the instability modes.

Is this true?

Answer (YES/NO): YES